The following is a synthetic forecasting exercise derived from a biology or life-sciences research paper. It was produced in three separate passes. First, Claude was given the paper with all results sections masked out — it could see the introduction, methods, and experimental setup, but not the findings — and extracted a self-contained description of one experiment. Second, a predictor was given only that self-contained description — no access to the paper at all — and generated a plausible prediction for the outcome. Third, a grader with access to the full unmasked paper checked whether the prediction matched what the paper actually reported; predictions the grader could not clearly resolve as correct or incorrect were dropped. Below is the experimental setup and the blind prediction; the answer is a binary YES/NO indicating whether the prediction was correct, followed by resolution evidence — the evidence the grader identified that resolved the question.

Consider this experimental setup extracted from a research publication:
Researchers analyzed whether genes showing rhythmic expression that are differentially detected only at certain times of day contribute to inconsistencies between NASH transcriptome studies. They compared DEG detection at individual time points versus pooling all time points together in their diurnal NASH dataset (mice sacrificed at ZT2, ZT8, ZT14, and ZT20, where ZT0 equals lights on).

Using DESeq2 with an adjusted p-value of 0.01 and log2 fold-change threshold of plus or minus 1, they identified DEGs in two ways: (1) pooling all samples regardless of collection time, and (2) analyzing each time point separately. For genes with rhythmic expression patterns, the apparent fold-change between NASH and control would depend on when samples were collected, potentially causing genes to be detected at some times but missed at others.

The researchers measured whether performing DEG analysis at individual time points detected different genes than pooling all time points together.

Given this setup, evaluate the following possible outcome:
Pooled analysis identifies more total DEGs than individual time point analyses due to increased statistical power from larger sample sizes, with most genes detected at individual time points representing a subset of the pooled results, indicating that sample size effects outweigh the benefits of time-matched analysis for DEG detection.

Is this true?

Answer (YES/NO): NO